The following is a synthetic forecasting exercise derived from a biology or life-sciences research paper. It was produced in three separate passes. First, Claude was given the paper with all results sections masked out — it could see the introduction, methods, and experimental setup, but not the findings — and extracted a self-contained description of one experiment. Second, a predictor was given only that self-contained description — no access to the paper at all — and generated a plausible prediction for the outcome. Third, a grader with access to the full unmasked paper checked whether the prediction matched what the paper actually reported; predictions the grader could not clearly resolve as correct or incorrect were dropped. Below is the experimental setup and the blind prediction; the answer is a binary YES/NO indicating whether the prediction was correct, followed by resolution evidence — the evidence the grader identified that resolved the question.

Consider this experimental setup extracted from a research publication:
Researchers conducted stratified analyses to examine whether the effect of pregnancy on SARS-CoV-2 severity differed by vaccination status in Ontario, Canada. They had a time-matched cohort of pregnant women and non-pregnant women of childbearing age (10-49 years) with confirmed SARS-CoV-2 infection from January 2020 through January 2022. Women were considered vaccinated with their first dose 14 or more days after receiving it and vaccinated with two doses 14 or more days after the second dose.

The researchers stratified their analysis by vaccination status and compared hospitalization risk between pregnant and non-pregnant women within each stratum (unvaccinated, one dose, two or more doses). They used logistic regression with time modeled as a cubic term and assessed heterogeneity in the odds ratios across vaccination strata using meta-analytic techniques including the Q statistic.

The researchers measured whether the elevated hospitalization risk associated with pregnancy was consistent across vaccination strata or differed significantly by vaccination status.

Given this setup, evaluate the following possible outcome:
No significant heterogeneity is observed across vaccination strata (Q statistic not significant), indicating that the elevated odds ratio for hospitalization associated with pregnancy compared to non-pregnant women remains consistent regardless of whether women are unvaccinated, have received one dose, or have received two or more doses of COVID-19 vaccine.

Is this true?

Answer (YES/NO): YES